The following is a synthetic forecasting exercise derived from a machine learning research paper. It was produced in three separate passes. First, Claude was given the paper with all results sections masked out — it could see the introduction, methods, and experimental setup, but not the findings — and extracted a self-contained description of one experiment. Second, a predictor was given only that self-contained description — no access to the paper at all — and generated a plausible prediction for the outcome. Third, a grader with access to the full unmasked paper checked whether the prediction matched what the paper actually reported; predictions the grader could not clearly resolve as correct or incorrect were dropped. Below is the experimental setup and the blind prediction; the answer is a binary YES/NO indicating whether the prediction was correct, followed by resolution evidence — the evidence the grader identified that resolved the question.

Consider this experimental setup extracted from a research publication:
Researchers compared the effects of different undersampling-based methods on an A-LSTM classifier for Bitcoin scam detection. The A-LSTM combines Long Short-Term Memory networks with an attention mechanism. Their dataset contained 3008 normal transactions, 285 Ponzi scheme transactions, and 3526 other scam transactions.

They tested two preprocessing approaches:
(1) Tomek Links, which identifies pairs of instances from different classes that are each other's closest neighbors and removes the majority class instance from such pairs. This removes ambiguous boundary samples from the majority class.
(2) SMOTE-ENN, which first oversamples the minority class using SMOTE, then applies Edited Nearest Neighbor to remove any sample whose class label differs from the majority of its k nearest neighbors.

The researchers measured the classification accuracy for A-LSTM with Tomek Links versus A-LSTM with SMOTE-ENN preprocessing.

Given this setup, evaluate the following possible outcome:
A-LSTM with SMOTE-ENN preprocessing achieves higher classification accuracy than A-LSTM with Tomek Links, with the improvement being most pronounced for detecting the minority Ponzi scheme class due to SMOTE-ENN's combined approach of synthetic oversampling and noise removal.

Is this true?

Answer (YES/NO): NO